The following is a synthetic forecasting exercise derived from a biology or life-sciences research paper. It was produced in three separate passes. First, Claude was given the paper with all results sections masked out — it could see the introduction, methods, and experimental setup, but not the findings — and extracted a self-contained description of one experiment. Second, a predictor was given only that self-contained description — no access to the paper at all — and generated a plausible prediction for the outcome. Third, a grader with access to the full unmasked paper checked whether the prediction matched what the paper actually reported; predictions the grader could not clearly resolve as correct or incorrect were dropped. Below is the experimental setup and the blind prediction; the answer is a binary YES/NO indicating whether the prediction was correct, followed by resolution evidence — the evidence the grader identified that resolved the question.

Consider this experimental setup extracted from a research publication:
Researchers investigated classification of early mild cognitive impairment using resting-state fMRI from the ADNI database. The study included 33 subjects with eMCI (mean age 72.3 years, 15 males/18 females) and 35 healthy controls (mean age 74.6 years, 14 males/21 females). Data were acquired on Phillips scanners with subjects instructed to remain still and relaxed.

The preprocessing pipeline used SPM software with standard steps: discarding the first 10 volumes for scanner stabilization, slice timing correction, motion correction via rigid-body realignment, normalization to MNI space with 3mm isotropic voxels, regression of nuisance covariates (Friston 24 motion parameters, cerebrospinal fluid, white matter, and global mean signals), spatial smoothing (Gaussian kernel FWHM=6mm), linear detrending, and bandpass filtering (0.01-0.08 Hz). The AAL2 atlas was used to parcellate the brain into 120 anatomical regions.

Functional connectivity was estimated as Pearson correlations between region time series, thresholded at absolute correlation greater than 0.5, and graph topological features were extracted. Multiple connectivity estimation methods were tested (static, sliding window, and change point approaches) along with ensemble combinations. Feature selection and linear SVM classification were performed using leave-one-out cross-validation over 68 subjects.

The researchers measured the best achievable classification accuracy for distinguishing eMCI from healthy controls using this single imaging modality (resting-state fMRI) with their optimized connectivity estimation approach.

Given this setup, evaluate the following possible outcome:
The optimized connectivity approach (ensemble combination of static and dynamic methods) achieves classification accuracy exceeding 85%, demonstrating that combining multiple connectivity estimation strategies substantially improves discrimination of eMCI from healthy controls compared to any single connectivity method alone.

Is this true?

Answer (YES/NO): YES